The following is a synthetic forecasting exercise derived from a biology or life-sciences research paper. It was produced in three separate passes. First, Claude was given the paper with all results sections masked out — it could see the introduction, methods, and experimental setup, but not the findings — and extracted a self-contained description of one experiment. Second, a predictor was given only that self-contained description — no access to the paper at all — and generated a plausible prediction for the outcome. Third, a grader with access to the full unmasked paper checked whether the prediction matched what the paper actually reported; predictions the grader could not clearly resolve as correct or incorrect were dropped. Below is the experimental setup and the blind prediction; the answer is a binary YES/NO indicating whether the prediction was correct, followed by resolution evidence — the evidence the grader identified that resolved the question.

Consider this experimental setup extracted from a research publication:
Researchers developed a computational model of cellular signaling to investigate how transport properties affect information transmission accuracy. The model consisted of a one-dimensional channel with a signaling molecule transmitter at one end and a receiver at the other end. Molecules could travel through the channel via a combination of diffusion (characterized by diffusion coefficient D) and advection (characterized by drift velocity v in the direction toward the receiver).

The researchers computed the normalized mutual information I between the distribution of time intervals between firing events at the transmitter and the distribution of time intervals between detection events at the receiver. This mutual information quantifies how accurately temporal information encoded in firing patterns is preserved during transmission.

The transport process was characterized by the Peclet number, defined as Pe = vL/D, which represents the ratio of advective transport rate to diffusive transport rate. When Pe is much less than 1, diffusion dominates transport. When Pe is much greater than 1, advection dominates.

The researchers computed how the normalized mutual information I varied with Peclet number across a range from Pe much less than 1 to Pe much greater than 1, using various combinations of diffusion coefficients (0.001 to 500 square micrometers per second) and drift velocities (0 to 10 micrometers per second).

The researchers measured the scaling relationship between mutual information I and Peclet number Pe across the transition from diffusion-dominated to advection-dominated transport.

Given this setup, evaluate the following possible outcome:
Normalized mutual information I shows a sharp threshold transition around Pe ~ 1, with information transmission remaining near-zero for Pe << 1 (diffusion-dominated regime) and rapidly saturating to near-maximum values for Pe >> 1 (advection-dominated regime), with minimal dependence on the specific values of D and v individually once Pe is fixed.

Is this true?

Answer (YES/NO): NO